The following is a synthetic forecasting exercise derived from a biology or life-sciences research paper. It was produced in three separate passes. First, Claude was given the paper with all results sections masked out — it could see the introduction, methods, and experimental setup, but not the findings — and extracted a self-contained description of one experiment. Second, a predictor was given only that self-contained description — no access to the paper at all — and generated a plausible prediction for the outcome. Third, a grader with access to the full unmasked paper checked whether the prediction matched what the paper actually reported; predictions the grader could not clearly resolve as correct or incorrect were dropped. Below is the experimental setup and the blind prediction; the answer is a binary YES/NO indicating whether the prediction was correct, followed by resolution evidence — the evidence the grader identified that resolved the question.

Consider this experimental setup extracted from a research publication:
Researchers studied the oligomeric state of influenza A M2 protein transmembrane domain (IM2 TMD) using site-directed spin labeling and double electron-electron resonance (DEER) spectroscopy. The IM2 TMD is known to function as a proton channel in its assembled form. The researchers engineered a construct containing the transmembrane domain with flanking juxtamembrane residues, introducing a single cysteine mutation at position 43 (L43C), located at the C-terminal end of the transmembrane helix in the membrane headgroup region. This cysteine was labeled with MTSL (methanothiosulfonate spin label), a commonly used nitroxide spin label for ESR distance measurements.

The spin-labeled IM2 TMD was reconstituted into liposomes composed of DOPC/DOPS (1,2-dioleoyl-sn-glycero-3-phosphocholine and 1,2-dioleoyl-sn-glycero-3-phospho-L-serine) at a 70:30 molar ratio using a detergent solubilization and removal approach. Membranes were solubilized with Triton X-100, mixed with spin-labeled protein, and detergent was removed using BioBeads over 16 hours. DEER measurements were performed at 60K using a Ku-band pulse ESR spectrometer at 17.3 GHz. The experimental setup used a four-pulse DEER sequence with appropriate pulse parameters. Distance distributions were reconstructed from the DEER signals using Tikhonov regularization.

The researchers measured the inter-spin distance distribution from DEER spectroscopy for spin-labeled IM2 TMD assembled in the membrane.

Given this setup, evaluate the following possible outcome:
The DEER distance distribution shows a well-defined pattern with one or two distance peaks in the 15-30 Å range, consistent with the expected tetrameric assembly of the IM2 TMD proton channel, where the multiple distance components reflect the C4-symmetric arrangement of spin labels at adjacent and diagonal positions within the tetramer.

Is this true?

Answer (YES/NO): YES